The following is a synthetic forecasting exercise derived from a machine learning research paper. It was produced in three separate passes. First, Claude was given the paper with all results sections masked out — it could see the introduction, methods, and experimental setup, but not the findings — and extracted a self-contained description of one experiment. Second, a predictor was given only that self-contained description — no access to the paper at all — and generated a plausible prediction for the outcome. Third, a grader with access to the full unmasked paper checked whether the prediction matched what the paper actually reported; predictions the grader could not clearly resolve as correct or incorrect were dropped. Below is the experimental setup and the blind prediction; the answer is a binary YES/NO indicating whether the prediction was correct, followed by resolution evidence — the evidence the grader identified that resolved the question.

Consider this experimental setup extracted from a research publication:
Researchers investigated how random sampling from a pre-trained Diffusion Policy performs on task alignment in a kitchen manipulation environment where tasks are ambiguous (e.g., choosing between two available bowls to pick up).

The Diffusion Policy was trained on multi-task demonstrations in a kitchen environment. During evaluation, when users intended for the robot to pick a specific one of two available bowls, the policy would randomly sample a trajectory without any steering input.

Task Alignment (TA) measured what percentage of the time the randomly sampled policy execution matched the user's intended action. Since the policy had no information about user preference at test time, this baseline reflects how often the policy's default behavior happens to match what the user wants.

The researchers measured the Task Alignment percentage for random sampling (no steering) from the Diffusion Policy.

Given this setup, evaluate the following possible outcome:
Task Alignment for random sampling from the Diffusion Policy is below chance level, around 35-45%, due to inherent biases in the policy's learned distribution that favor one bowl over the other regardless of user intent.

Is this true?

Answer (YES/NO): YES